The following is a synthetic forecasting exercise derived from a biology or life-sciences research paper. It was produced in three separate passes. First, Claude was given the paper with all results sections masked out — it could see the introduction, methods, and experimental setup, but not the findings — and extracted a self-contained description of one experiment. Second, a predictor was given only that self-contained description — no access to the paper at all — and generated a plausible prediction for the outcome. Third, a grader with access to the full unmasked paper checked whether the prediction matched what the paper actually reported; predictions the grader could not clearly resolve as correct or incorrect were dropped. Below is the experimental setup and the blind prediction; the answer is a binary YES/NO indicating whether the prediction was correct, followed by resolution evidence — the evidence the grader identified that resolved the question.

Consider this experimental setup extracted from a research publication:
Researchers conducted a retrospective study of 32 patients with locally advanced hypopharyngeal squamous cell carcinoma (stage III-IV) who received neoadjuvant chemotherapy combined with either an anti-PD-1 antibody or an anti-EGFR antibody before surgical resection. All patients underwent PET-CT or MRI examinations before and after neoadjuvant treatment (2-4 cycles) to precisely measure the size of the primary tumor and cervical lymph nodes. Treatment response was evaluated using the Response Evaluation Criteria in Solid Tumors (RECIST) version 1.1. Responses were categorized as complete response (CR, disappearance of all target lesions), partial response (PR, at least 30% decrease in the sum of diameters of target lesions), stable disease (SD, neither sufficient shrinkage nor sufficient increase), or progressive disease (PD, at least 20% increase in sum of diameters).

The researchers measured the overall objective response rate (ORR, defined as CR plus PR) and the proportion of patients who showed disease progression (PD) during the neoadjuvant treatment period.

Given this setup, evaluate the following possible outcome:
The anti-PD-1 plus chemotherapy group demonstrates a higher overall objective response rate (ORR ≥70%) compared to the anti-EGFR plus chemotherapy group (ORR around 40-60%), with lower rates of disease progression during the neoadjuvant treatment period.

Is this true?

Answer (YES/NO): NO